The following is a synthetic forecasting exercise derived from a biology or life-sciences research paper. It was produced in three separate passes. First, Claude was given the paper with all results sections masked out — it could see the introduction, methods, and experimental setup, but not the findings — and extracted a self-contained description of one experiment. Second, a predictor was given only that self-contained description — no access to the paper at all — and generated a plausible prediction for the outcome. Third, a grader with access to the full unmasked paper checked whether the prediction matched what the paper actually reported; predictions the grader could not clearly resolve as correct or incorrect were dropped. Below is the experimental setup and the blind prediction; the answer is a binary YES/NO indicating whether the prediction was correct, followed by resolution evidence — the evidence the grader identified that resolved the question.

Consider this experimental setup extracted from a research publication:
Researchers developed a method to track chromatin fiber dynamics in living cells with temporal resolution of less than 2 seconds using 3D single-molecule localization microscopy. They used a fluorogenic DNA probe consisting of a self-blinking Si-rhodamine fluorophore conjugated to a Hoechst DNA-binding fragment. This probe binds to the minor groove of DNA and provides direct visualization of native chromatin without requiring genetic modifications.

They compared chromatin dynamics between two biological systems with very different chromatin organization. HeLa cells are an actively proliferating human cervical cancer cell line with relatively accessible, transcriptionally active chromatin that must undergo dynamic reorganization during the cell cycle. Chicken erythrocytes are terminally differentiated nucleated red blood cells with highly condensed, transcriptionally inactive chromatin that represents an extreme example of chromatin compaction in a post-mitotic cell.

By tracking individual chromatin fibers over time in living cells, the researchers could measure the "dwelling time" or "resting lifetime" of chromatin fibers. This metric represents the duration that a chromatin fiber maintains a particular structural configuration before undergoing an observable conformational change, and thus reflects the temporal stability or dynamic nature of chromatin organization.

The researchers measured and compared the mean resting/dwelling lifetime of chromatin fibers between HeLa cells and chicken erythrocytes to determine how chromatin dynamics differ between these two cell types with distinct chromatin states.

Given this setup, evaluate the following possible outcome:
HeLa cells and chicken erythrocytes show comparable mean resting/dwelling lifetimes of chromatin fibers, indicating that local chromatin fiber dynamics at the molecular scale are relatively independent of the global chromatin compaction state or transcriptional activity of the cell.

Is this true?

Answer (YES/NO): NO